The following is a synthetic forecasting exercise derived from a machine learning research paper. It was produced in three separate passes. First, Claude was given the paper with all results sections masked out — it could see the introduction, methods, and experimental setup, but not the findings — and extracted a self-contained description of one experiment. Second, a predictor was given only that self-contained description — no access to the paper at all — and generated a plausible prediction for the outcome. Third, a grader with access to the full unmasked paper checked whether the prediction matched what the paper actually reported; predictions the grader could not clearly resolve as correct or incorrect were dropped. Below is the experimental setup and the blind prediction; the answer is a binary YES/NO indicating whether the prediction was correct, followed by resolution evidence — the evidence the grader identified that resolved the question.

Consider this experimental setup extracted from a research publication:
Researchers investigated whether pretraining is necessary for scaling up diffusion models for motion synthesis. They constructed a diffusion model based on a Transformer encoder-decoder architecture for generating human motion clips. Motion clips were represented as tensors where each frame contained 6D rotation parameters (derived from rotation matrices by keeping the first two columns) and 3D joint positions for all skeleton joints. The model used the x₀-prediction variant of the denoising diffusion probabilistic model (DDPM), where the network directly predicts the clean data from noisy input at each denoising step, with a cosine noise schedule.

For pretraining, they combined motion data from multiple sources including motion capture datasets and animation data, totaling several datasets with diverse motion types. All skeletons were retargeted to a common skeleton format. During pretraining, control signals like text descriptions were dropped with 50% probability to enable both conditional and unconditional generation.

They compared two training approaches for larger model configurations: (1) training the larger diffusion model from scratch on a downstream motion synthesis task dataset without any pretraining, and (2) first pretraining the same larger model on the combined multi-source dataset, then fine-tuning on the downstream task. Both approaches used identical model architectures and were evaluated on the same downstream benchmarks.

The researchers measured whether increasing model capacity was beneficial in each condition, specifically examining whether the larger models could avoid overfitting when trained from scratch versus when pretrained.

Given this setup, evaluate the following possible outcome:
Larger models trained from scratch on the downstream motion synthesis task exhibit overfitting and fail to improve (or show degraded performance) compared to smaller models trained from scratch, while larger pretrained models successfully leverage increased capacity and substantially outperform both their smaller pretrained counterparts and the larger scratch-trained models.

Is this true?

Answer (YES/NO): NO